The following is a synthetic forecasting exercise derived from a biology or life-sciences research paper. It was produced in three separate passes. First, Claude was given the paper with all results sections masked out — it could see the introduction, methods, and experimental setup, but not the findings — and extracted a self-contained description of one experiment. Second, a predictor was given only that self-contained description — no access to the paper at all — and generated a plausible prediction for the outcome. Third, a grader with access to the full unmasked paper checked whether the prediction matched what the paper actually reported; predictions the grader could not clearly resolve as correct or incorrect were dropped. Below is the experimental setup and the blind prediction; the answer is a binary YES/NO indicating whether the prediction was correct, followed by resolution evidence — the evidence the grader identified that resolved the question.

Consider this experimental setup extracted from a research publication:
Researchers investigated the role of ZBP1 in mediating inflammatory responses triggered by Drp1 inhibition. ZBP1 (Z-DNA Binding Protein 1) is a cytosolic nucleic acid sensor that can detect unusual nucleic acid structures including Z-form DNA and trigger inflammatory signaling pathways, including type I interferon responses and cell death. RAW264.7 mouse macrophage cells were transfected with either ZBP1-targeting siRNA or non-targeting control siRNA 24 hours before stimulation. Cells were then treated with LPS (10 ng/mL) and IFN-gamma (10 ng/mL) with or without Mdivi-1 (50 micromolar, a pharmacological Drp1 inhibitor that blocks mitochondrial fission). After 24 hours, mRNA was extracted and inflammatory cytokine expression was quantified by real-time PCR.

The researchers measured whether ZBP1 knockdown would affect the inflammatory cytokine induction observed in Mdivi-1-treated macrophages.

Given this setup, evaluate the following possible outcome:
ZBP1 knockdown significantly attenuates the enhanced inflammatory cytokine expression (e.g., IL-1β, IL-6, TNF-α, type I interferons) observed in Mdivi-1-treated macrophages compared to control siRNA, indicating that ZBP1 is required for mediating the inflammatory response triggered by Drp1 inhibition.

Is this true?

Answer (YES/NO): YES